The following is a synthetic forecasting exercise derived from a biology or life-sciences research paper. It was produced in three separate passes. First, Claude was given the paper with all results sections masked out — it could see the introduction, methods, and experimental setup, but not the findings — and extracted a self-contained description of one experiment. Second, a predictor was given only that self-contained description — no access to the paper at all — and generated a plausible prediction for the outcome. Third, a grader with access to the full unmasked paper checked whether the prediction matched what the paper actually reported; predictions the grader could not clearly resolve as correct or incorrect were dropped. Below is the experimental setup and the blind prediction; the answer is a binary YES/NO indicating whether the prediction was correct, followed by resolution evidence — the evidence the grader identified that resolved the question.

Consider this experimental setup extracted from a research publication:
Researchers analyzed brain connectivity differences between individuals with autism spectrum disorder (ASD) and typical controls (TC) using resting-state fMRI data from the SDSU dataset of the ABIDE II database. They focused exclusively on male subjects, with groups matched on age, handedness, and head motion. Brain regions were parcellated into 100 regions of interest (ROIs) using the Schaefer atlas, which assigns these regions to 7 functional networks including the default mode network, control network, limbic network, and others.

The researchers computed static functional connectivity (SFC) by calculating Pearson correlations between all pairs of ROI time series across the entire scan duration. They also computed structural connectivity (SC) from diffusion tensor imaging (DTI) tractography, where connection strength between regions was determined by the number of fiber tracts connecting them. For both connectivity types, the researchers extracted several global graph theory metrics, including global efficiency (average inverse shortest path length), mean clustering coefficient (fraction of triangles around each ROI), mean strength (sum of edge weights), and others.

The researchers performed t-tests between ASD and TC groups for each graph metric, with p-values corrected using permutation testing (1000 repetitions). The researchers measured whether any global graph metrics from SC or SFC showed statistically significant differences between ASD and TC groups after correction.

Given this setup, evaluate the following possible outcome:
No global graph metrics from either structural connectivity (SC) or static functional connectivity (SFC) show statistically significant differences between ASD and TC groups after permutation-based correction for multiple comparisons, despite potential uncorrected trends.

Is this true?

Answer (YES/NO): YES